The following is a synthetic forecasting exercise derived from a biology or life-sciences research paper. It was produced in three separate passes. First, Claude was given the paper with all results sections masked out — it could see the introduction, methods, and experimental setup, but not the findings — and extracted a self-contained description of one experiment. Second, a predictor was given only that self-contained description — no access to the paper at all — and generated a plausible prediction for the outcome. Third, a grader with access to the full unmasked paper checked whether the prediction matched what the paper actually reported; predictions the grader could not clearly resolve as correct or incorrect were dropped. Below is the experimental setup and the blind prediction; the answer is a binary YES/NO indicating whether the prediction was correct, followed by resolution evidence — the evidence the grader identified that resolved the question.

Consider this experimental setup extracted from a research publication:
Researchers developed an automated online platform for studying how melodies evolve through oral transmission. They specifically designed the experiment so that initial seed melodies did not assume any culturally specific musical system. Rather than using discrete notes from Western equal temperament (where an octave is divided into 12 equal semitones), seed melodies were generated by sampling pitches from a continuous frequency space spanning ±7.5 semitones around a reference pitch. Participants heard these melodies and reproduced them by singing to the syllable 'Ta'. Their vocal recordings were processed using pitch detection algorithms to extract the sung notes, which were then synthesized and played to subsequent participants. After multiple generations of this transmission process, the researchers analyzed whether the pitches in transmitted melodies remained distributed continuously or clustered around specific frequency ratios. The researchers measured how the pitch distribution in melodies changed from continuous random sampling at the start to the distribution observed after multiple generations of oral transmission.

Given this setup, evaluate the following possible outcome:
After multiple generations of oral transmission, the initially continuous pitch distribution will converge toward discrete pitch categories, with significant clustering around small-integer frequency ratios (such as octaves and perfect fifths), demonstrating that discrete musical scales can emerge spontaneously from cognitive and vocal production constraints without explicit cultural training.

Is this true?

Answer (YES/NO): NO